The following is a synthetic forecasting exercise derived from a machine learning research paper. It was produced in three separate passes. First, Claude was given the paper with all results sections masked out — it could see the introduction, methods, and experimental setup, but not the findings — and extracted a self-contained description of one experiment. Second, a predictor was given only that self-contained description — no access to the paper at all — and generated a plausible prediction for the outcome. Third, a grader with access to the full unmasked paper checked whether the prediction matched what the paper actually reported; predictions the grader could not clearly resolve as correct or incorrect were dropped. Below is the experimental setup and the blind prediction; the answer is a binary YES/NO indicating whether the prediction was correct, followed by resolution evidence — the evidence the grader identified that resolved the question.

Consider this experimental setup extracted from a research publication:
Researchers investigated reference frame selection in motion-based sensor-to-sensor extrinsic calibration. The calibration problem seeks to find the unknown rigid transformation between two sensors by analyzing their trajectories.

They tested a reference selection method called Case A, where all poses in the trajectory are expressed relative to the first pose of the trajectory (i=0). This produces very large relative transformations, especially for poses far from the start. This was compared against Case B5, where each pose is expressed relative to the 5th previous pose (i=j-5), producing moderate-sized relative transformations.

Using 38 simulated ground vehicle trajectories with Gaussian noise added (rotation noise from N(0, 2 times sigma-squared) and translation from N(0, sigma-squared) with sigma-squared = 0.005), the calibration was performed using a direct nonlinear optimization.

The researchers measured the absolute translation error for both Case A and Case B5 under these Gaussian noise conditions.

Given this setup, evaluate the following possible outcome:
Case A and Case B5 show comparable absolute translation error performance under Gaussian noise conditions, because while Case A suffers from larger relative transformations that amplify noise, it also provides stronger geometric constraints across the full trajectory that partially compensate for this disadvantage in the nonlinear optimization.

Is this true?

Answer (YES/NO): NO